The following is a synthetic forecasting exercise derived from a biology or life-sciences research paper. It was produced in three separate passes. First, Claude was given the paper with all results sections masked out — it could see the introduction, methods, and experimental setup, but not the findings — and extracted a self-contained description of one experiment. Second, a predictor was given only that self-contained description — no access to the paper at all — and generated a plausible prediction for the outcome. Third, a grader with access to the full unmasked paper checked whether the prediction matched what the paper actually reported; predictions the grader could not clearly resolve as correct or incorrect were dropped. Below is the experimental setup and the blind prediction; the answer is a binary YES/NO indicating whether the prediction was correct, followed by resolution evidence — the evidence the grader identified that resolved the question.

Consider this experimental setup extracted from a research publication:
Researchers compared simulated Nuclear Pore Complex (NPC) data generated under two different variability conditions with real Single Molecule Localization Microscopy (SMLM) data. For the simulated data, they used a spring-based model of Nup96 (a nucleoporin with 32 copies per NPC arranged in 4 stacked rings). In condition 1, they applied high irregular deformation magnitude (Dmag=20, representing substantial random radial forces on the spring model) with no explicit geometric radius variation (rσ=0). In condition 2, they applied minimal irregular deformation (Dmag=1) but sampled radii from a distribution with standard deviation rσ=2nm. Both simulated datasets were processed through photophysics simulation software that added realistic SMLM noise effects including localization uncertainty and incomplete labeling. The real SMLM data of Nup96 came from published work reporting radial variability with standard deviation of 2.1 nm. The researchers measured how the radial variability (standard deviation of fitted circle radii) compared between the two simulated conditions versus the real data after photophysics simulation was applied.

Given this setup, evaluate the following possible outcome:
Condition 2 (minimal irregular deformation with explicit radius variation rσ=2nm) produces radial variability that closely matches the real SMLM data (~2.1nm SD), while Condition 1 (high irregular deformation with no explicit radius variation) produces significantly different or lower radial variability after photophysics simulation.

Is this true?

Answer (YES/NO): NO